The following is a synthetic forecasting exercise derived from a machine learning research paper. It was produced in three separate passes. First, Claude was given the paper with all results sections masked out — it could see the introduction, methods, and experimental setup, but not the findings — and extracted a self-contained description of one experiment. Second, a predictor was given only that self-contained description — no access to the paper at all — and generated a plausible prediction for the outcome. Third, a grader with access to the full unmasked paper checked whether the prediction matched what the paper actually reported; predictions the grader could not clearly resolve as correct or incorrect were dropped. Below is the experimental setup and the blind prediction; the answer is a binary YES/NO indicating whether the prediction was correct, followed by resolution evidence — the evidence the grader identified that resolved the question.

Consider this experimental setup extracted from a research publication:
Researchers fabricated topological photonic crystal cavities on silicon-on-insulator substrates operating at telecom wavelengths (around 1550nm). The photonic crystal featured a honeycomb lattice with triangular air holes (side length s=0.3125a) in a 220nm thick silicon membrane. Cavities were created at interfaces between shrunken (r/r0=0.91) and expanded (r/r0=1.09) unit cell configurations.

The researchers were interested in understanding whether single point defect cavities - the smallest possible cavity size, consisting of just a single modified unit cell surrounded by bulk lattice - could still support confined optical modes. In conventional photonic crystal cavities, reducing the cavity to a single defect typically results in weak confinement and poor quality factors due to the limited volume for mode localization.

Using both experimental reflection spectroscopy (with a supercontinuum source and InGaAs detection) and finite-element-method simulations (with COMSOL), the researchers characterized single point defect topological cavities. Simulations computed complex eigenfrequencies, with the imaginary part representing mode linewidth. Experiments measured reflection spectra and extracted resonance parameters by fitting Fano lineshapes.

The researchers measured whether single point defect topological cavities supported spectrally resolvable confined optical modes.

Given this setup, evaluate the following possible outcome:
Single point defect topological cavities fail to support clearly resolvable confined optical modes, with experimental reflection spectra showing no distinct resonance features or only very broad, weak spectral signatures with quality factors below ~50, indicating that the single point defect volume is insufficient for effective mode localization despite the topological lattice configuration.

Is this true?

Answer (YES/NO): NO